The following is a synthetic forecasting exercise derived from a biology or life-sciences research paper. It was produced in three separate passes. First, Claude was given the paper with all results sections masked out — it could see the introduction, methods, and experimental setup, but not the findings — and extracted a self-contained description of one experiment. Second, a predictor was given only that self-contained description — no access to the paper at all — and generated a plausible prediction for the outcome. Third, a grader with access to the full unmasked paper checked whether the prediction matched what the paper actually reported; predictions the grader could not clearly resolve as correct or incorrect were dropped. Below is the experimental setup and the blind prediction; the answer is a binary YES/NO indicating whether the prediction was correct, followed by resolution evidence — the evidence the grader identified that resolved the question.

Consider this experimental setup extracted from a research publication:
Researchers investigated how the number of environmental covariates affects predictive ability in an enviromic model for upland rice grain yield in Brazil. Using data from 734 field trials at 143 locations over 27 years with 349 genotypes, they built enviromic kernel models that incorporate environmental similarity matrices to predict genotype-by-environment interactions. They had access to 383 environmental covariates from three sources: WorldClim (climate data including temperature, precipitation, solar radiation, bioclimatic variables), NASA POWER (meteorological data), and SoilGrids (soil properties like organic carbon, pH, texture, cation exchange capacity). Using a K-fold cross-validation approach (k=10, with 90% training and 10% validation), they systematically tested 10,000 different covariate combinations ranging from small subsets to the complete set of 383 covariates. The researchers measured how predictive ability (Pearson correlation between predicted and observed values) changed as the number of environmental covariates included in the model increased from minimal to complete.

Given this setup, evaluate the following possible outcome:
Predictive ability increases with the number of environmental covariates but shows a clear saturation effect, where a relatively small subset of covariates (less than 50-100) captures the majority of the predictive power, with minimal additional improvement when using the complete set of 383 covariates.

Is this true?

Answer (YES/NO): YES